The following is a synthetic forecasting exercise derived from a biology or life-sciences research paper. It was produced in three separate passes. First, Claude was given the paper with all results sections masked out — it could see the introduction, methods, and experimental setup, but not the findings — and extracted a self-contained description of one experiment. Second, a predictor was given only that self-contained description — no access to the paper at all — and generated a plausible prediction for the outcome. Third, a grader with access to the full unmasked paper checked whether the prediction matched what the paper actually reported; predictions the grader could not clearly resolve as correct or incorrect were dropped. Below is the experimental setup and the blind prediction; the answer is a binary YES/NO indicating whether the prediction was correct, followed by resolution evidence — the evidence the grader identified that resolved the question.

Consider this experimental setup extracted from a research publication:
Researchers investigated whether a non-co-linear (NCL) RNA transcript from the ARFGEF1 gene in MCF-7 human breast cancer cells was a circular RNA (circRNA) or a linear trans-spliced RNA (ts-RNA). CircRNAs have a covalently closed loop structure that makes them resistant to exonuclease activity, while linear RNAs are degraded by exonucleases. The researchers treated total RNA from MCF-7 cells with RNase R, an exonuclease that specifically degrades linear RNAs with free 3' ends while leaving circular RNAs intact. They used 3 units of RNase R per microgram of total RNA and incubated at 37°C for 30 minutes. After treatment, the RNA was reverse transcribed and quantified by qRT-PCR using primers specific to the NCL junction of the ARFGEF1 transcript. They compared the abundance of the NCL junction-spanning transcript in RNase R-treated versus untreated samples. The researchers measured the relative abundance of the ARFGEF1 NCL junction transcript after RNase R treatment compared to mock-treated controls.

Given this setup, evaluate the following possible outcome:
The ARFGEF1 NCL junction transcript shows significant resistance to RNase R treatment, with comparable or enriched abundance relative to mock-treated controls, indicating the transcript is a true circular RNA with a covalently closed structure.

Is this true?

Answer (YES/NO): NO